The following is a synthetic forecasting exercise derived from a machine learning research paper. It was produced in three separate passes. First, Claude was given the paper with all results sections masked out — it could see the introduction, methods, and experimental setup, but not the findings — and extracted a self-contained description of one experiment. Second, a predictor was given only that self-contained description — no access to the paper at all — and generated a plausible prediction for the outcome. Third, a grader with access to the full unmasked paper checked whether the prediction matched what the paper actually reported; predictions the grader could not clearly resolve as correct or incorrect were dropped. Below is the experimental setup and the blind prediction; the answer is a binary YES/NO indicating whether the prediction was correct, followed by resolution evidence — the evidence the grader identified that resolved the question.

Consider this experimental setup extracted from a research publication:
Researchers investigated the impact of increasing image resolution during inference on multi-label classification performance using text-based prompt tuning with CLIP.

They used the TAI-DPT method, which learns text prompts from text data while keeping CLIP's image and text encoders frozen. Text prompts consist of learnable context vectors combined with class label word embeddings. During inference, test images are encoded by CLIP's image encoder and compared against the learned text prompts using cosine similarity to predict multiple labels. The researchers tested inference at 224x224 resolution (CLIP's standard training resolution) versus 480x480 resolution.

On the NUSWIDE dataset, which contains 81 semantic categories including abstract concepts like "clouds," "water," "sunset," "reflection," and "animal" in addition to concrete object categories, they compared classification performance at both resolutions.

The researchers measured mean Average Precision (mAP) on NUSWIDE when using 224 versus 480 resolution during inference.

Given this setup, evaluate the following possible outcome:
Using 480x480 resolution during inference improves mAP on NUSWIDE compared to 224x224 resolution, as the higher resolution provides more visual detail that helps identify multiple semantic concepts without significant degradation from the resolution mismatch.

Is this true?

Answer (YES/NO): NO